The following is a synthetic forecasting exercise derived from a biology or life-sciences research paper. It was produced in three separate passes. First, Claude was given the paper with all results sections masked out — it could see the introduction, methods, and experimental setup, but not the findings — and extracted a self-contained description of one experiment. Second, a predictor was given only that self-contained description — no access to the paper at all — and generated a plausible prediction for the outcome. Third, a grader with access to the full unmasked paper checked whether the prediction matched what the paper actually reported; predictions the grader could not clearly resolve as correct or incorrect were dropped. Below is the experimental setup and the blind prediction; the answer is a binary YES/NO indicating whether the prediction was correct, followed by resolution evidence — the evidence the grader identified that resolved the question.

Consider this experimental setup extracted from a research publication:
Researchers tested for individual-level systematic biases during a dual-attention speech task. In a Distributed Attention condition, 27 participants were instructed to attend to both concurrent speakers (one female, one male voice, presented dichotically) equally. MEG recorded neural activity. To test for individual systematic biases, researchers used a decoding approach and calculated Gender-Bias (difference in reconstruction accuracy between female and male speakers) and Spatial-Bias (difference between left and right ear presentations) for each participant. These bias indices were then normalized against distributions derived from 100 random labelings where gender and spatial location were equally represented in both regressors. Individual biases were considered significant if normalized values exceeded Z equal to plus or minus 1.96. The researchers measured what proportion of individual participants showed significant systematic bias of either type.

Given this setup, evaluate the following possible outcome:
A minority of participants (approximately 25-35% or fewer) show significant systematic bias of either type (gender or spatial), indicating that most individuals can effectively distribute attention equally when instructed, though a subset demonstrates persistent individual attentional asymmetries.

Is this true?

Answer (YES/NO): YES